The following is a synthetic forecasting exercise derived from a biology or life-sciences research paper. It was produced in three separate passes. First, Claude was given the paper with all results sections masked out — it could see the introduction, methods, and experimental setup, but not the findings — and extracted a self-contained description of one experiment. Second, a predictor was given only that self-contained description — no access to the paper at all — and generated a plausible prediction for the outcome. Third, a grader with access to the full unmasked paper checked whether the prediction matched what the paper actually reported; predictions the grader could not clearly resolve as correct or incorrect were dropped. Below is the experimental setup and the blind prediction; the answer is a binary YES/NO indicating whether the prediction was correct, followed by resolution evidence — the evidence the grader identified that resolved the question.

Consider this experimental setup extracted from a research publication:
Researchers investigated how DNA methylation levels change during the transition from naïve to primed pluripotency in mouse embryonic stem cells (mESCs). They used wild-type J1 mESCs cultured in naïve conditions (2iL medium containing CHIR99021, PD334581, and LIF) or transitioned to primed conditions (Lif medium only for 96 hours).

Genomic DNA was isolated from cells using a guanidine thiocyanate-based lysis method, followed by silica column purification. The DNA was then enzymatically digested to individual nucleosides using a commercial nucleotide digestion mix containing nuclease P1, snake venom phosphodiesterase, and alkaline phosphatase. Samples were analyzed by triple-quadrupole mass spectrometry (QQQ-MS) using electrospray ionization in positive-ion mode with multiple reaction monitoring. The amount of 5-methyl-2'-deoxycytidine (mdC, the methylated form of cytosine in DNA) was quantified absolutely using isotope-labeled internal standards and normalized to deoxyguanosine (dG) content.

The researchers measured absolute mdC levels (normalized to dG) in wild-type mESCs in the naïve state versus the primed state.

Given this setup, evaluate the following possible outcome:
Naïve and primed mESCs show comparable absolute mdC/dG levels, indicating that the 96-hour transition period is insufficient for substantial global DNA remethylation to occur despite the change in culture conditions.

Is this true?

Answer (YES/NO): NO